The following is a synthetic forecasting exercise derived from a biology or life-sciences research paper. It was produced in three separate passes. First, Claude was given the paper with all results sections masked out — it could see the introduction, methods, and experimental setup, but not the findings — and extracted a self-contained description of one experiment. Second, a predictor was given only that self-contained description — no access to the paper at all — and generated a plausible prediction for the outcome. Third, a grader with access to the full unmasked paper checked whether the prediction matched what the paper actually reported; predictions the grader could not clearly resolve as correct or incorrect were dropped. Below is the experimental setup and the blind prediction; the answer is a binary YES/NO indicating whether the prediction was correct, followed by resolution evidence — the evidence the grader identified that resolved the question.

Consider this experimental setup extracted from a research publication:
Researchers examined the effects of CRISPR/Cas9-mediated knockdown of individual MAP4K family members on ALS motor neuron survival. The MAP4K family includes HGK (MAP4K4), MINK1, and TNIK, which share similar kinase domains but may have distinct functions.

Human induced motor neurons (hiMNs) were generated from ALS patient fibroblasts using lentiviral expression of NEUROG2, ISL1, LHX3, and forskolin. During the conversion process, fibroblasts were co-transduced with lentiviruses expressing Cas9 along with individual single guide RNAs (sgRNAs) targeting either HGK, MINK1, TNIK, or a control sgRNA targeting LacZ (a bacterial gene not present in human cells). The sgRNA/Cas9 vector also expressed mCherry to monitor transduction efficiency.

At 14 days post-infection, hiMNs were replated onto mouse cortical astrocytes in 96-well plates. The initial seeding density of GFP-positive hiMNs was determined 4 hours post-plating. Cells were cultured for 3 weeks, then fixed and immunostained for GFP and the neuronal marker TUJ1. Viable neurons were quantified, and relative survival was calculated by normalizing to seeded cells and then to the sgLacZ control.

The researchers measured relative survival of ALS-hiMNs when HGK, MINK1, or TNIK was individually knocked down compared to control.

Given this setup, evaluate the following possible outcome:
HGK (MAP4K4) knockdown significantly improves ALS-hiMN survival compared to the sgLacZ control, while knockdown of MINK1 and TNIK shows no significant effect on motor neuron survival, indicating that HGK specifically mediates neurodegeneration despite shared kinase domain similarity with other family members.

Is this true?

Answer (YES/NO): NO